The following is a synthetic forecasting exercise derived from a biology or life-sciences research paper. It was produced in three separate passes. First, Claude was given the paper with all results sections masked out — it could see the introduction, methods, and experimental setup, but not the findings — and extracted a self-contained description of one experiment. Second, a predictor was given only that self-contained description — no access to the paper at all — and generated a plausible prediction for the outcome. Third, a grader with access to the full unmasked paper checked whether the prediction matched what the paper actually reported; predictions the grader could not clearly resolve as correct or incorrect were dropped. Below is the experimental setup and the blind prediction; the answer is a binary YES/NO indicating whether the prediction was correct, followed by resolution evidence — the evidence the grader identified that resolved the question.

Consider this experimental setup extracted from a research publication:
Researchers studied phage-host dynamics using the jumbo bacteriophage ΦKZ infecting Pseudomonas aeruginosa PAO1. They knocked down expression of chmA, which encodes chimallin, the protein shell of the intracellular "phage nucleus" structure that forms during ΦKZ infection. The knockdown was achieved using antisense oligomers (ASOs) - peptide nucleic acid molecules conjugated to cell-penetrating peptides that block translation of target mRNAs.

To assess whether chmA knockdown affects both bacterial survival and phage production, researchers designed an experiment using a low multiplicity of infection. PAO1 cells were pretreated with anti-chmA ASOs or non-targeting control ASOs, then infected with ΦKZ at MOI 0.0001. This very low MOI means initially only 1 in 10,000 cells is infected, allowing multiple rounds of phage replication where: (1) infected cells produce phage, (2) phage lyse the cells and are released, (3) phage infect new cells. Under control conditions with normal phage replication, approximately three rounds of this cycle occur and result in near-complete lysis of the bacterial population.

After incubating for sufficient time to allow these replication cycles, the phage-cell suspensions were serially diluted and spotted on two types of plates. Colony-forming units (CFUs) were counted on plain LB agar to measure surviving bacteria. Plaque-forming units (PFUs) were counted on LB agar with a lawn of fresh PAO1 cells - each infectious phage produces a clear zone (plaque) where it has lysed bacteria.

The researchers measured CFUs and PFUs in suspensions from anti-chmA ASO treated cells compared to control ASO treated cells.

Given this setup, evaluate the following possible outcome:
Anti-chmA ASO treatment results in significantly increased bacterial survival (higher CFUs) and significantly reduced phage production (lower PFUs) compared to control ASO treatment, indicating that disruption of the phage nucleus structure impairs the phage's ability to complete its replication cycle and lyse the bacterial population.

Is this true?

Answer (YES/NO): YES